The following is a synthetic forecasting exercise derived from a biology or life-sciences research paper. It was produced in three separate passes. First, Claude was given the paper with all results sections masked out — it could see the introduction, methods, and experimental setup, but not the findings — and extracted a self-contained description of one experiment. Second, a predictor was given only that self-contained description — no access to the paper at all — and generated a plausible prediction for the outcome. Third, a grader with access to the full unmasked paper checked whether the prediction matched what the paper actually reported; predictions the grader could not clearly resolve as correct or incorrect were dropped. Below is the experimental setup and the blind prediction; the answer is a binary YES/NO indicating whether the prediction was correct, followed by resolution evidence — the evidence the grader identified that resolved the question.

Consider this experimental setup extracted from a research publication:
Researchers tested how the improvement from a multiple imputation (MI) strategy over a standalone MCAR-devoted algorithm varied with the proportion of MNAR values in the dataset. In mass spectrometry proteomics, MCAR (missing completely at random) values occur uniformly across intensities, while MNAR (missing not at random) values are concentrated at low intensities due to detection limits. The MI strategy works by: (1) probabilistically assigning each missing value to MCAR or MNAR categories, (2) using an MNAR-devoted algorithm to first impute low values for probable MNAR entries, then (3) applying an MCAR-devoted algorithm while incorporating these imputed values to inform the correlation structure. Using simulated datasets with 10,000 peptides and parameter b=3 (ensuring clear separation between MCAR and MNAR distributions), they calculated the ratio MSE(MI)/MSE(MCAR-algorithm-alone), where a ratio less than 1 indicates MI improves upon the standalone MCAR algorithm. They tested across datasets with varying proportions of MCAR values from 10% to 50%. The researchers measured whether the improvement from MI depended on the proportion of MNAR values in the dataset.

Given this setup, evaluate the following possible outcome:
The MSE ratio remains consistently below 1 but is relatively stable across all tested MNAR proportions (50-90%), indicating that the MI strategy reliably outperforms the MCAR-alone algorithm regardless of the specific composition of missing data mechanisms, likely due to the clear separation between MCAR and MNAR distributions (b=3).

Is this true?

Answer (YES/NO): NO